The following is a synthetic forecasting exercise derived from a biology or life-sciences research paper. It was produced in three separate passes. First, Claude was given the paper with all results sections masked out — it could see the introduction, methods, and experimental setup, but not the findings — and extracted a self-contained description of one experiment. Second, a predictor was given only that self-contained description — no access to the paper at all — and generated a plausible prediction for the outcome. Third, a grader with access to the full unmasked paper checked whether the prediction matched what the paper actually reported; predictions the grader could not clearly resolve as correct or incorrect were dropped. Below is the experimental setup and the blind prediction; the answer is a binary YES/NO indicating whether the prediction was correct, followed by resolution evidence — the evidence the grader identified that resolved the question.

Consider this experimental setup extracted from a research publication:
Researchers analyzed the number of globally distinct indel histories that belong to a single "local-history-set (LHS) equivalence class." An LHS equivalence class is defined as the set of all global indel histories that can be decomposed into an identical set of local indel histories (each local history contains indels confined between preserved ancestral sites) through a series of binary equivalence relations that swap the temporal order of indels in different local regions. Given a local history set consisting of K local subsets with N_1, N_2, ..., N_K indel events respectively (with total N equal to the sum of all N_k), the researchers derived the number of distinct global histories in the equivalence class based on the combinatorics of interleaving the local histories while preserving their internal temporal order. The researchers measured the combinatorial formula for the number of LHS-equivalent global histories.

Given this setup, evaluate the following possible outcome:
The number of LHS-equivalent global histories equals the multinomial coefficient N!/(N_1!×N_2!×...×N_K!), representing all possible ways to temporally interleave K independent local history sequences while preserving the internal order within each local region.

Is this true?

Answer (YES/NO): YES